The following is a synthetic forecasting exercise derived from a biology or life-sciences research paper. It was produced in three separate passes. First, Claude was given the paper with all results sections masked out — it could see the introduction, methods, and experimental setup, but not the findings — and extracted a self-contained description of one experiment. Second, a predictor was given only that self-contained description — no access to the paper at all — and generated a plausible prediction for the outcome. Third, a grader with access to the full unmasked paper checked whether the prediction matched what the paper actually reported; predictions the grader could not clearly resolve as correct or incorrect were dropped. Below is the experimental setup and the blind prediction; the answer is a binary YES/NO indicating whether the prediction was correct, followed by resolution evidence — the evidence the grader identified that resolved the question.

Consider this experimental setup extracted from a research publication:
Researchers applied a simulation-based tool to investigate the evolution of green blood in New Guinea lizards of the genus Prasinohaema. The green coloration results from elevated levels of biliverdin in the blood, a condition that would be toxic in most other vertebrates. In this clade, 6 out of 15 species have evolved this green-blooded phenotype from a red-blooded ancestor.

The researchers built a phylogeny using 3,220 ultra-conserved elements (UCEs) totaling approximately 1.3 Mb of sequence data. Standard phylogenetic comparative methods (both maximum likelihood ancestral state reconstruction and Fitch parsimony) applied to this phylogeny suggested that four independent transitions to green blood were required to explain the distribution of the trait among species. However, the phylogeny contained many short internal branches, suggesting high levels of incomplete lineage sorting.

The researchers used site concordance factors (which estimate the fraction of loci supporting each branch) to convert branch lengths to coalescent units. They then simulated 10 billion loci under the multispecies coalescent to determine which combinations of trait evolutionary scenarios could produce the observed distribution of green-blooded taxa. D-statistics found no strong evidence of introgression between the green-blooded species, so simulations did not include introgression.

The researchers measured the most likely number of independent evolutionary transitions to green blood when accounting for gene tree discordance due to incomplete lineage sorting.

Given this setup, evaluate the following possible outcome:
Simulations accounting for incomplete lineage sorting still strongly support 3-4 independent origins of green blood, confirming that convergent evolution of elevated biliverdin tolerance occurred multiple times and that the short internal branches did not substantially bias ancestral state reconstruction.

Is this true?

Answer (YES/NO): NO